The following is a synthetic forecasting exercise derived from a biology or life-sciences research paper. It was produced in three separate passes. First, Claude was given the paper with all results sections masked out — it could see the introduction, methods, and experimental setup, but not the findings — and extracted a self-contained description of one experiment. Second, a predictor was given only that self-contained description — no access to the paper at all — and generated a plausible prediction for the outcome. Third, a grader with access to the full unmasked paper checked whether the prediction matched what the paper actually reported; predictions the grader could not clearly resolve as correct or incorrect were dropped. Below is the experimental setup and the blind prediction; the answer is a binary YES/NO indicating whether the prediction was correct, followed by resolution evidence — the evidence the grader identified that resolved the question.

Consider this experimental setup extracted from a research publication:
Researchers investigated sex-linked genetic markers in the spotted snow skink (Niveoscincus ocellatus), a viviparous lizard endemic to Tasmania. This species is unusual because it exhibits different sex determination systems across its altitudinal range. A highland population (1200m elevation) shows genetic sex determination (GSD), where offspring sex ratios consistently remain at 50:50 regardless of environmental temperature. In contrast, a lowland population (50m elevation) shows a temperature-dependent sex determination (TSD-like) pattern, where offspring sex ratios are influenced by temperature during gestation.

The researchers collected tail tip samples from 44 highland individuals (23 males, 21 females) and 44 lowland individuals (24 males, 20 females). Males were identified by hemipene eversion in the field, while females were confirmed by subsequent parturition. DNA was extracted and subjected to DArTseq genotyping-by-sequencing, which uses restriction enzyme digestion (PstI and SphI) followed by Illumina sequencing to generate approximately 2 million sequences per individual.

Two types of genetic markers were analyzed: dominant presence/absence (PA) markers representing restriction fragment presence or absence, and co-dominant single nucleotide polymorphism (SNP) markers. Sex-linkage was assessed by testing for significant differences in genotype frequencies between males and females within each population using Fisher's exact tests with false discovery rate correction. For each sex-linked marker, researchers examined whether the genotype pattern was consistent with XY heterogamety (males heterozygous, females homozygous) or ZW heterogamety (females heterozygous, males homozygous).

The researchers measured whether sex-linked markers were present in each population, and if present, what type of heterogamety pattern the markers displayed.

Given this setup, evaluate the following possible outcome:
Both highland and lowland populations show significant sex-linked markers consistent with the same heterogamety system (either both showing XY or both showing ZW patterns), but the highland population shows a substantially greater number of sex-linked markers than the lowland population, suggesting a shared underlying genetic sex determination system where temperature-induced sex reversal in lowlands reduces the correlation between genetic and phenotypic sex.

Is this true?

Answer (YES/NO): NO